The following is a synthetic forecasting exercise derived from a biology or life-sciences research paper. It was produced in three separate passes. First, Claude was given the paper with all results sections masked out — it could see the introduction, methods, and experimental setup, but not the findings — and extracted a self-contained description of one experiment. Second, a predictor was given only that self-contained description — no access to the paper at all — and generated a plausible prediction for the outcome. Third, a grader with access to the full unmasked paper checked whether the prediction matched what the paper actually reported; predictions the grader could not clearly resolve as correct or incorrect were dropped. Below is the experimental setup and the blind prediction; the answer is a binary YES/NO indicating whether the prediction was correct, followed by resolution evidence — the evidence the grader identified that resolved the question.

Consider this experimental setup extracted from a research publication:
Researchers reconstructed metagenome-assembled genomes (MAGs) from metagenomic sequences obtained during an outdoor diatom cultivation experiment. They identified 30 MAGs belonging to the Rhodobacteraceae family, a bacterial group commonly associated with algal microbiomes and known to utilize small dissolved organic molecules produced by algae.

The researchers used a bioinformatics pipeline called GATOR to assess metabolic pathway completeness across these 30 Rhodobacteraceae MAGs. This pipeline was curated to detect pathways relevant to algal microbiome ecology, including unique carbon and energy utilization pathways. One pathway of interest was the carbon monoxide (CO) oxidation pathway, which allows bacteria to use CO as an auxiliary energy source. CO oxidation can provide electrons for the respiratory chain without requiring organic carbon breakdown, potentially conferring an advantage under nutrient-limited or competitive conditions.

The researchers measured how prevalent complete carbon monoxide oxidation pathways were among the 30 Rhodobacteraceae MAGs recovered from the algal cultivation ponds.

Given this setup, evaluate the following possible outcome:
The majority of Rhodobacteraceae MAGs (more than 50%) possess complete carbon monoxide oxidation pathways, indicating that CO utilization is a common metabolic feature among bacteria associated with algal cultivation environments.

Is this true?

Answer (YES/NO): YES